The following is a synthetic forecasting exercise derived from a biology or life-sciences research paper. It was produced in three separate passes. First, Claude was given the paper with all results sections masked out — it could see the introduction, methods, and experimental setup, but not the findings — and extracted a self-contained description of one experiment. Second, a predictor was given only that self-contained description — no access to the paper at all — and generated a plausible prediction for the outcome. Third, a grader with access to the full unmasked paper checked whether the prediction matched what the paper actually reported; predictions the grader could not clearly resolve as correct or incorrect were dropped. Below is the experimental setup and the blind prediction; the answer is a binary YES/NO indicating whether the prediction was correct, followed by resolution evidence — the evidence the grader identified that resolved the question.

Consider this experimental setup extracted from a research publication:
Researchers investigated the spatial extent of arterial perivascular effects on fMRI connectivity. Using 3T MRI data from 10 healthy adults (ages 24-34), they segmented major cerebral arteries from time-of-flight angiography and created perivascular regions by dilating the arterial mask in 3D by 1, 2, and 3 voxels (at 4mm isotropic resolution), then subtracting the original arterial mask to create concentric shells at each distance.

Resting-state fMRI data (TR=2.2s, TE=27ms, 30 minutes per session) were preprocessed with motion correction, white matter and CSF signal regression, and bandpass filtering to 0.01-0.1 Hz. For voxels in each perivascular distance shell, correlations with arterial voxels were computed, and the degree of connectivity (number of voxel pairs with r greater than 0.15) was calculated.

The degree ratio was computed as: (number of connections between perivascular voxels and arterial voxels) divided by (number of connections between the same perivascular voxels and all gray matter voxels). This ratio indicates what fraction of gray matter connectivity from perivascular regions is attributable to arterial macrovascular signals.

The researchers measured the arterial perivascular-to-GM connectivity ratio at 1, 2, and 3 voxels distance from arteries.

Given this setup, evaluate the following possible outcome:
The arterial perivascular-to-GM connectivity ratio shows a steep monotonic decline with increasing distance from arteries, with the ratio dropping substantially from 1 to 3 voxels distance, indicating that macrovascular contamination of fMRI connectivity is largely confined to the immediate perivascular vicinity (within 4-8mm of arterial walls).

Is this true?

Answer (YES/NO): NO